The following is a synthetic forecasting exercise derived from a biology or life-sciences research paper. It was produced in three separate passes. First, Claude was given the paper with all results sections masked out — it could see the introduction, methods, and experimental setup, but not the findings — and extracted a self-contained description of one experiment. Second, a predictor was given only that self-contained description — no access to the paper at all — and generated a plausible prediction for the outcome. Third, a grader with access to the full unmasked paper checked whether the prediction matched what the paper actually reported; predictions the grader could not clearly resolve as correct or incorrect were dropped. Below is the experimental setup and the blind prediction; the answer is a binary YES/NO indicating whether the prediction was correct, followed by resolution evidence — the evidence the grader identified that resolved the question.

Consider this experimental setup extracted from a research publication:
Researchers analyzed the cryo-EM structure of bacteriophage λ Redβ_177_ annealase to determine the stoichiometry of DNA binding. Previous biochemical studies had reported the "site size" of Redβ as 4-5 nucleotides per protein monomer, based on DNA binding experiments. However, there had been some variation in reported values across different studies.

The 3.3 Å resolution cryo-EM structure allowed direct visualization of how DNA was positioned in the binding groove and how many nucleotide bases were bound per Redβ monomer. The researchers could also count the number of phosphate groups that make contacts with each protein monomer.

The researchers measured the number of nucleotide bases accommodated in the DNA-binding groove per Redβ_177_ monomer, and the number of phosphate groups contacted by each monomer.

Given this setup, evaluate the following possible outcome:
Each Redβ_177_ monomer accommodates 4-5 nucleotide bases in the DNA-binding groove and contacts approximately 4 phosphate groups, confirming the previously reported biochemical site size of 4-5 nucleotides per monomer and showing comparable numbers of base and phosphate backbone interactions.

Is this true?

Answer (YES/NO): NO